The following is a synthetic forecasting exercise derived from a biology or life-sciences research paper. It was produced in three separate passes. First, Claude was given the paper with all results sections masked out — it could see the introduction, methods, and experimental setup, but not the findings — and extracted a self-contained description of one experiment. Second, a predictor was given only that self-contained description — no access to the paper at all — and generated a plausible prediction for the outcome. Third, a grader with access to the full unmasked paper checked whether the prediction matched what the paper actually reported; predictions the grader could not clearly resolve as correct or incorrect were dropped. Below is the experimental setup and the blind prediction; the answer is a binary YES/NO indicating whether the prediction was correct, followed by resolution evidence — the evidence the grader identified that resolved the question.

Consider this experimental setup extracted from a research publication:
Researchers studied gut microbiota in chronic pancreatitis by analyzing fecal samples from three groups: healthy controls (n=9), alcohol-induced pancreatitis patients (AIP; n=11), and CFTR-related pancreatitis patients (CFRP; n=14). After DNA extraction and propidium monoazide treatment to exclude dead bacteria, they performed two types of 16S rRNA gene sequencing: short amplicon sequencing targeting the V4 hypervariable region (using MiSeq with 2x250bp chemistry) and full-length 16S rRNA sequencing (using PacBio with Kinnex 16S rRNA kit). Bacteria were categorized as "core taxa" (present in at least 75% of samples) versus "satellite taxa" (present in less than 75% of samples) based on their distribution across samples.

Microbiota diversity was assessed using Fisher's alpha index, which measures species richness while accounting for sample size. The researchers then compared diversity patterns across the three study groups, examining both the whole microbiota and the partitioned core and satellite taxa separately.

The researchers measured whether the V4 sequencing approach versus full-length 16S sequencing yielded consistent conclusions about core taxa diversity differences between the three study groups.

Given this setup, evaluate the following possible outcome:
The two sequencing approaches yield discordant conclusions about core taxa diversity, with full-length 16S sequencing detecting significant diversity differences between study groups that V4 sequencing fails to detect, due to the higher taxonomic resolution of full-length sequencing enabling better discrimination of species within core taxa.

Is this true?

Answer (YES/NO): NO